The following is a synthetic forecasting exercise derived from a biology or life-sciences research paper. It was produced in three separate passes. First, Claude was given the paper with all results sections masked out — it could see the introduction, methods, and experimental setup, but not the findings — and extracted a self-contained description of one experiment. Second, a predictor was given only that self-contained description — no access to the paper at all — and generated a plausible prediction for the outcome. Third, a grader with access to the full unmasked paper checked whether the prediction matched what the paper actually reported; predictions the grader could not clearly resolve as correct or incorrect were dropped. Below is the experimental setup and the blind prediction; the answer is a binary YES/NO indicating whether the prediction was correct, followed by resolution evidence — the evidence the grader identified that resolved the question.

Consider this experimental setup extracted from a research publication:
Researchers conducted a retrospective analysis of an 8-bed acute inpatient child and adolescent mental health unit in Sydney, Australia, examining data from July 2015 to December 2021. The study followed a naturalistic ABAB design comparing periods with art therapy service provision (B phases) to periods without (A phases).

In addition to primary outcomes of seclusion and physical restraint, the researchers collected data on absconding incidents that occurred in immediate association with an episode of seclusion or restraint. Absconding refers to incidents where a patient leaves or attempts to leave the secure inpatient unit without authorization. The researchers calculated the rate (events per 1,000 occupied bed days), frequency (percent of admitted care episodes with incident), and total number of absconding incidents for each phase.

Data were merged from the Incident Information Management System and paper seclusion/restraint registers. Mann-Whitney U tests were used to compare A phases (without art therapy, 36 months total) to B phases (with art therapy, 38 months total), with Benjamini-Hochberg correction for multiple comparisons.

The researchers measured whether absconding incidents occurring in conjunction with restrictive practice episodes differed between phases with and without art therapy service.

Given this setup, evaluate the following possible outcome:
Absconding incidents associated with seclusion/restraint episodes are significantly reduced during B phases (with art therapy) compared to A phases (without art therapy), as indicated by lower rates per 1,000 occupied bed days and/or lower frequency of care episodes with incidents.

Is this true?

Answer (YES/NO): NO